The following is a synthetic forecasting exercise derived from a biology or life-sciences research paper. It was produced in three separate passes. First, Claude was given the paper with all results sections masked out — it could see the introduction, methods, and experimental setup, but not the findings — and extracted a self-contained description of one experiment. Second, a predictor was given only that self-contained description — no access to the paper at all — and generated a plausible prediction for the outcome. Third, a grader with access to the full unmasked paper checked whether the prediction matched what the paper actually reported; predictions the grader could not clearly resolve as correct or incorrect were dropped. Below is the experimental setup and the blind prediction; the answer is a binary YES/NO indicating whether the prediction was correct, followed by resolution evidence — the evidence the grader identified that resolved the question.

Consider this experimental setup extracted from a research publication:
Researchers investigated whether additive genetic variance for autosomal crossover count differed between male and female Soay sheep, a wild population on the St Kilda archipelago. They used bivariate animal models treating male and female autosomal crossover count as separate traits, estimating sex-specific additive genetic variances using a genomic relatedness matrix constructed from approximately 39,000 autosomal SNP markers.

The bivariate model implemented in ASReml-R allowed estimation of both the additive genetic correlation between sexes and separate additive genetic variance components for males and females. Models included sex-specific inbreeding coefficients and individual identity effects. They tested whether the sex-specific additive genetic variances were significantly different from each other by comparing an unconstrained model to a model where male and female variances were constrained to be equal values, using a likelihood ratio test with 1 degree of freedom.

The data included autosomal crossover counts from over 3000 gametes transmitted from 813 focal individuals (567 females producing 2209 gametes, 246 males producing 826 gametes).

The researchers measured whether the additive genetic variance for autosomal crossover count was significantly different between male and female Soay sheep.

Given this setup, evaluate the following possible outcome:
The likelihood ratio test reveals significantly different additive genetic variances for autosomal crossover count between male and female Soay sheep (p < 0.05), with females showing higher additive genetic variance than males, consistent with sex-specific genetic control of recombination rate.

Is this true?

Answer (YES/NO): YES